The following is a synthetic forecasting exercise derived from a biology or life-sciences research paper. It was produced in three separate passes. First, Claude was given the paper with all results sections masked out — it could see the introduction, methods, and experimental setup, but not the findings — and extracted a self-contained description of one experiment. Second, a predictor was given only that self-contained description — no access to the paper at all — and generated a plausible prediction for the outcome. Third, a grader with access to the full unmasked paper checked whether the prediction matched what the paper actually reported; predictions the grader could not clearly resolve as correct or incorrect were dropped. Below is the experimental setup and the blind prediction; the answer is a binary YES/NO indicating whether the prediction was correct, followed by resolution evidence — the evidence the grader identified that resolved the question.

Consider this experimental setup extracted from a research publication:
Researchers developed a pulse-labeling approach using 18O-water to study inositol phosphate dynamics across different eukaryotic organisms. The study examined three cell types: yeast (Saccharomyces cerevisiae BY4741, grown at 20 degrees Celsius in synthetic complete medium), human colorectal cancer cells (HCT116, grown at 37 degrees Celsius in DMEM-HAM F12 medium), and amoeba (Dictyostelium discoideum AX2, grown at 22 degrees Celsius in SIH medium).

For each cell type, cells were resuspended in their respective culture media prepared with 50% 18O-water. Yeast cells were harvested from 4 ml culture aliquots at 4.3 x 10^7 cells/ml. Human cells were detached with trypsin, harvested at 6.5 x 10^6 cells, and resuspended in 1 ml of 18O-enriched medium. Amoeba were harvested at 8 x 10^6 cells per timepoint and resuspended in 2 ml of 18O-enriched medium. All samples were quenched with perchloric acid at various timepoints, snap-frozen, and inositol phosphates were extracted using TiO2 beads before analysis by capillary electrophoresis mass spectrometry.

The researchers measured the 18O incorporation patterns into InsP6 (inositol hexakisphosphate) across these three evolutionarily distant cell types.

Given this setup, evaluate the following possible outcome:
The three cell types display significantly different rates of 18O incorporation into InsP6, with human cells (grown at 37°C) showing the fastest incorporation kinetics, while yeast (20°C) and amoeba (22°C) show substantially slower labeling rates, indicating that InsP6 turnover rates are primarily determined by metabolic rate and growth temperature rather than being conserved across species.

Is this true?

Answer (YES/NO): NO